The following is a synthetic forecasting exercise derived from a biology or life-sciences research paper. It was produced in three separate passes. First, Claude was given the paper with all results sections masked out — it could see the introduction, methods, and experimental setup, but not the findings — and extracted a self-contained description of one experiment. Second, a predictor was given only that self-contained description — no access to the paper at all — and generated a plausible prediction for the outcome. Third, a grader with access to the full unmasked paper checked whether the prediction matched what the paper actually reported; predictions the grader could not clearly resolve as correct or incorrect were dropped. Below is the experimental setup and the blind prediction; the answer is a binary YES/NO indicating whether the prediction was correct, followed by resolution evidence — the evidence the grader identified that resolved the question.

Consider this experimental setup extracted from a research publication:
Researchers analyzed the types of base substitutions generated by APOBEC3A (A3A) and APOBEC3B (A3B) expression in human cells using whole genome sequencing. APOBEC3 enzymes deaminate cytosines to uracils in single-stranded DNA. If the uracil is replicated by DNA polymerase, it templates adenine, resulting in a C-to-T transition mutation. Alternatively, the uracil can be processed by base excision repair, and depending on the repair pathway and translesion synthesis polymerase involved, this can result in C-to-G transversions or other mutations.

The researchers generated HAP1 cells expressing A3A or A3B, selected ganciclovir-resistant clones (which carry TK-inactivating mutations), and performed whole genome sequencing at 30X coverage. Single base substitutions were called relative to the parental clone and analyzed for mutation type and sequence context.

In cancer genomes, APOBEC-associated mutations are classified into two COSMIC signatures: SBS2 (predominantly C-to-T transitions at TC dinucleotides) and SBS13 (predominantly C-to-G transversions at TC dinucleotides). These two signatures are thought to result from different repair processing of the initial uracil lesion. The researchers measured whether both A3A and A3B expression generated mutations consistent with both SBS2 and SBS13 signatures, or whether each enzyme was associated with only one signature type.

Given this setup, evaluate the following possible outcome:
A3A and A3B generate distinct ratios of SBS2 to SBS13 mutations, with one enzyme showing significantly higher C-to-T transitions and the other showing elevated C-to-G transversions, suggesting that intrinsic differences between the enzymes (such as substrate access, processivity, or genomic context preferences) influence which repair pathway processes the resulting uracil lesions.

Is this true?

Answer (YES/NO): NO